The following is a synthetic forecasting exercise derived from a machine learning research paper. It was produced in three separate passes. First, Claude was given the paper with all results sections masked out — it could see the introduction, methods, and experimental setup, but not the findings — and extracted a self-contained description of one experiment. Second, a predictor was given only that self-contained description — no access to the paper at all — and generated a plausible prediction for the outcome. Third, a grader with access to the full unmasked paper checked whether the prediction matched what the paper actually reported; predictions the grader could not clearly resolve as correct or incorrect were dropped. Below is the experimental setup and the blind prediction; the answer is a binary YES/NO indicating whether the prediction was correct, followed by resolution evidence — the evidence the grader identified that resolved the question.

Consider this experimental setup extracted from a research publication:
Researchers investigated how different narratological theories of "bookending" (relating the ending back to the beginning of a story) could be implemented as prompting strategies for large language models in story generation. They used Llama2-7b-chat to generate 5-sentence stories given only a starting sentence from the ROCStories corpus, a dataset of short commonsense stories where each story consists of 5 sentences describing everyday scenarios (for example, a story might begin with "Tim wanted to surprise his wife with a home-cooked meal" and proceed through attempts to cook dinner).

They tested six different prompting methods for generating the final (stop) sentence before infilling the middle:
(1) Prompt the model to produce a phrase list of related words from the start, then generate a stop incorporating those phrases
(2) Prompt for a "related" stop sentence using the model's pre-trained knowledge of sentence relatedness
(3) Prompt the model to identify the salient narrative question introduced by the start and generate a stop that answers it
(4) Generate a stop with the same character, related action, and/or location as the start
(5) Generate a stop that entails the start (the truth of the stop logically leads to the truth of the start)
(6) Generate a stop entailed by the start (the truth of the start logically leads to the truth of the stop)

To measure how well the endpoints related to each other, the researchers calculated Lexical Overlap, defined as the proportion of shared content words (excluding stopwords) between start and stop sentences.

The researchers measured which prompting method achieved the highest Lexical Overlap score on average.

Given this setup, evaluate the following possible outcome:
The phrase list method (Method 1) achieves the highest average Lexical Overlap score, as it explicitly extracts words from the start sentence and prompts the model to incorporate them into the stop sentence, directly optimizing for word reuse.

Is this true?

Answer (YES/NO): NO